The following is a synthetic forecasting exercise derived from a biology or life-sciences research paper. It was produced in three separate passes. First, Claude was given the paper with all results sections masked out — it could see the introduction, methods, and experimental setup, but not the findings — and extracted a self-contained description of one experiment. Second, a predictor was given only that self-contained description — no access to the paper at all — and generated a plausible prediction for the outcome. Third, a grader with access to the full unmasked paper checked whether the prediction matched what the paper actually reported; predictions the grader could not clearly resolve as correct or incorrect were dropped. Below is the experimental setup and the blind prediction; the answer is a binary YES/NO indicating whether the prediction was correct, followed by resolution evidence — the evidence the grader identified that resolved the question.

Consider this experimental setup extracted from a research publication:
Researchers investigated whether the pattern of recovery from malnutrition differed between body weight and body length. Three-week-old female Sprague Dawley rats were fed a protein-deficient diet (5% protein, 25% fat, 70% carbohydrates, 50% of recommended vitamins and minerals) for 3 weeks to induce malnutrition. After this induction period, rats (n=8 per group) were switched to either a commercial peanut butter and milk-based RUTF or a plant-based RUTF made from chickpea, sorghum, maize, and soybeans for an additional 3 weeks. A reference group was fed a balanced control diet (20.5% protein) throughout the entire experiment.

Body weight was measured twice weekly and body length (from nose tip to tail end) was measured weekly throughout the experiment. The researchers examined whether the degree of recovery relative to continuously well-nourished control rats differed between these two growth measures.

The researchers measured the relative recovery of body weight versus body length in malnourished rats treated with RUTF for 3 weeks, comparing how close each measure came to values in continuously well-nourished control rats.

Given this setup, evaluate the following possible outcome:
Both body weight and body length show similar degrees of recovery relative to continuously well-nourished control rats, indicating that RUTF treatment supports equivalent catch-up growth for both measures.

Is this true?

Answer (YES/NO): NO